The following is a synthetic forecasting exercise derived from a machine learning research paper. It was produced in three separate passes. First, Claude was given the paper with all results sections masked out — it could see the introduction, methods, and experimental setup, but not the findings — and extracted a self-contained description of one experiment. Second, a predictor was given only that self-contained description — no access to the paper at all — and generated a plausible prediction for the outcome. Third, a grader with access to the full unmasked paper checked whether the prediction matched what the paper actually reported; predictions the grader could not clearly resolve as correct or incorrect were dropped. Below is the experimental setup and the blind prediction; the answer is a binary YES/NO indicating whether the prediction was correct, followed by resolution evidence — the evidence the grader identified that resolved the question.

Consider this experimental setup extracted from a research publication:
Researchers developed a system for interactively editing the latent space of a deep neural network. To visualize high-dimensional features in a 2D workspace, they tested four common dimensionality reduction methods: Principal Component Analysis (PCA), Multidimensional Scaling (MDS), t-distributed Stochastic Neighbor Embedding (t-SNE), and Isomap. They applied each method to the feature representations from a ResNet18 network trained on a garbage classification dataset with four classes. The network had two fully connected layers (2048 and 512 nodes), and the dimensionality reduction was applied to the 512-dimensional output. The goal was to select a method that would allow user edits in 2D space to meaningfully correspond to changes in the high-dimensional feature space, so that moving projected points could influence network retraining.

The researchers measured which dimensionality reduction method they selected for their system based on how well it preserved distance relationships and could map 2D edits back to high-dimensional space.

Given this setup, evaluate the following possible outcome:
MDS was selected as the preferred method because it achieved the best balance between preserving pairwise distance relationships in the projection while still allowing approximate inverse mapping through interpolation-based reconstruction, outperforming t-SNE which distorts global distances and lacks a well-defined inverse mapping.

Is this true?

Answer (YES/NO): NO